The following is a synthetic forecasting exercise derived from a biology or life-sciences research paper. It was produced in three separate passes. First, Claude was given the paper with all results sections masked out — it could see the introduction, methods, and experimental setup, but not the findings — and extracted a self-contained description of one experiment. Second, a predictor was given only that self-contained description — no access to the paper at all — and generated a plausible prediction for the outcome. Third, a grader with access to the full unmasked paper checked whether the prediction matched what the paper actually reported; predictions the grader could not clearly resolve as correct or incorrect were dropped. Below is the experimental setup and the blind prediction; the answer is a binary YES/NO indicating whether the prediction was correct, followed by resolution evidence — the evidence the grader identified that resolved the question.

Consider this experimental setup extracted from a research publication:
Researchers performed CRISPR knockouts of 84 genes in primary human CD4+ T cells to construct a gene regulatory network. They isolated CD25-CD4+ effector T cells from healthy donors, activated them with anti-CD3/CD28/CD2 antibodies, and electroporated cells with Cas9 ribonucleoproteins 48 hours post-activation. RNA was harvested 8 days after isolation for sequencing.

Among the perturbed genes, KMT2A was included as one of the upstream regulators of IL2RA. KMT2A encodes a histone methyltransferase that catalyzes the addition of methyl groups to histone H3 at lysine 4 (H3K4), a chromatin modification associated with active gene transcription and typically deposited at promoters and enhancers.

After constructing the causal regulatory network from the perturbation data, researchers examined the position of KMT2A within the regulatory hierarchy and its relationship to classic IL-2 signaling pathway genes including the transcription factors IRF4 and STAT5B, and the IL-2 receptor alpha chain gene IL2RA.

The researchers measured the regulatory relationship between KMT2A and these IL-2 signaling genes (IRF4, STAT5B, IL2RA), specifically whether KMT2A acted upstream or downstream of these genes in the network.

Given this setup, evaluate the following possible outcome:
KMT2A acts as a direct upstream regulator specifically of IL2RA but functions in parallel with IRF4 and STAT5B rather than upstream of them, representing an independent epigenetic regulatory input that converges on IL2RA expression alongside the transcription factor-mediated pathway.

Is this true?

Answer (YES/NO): NO